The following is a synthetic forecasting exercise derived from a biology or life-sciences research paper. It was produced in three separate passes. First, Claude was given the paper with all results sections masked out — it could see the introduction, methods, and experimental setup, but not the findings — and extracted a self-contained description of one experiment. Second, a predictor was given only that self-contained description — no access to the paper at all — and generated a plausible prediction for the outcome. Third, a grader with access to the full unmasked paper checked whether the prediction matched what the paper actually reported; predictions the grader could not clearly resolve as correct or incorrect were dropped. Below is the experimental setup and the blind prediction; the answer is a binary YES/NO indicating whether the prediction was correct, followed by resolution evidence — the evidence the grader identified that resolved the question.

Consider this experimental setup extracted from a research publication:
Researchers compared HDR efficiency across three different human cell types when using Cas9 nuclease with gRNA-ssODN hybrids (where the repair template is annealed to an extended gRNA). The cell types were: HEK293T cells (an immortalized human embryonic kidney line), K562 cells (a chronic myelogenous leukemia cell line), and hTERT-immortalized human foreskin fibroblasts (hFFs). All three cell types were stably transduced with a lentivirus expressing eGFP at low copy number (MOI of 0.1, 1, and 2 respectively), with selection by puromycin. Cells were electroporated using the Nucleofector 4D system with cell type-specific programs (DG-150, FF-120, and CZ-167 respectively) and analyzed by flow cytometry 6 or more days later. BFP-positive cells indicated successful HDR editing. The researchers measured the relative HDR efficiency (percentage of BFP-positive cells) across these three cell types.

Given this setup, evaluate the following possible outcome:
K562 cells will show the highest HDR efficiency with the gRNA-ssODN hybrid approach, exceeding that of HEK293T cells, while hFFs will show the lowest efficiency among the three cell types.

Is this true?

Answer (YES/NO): NO